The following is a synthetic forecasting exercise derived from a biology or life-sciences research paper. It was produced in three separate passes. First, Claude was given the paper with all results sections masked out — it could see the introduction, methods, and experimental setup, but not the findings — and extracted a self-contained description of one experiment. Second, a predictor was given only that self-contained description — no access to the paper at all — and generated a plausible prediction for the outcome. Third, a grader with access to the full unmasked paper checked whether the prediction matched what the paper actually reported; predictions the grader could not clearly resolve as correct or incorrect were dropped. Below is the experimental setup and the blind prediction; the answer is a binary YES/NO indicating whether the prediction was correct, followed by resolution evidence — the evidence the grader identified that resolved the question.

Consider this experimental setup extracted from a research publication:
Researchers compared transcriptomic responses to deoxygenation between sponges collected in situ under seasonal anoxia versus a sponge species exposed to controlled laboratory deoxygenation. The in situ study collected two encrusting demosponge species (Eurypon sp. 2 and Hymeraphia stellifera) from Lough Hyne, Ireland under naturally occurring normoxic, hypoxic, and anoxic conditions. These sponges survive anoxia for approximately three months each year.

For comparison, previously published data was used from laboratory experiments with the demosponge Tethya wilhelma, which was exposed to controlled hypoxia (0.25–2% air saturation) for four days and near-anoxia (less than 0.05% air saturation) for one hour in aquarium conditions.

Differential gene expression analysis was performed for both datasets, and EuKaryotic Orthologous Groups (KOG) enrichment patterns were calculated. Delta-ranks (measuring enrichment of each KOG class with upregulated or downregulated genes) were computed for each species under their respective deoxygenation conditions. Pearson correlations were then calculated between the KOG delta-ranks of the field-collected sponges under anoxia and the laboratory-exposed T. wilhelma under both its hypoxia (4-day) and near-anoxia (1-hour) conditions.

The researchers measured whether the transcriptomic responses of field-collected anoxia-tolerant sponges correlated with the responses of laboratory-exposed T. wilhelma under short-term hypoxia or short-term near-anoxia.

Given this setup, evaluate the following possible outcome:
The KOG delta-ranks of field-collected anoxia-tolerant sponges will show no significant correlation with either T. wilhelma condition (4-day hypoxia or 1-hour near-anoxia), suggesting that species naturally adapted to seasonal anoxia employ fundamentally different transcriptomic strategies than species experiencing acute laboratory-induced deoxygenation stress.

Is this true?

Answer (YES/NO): NO